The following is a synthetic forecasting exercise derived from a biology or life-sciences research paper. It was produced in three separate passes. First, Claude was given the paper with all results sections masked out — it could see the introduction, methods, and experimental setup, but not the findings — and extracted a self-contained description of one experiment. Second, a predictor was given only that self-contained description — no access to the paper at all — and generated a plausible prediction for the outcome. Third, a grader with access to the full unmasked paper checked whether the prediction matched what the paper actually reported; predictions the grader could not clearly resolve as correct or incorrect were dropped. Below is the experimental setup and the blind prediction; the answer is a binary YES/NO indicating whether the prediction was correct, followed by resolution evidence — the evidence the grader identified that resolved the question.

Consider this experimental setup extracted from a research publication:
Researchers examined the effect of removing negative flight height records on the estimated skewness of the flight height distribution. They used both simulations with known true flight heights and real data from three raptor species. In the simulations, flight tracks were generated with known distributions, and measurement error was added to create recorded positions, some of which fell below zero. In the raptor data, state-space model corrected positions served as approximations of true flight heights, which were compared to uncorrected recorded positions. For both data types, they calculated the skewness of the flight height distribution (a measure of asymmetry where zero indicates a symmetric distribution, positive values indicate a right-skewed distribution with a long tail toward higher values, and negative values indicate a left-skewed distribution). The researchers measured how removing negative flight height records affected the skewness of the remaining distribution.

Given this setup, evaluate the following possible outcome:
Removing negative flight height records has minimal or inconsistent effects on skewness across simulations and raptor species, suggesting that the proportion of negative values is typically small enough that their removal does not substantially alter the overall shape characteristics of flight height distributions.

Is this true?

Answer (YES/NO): NO